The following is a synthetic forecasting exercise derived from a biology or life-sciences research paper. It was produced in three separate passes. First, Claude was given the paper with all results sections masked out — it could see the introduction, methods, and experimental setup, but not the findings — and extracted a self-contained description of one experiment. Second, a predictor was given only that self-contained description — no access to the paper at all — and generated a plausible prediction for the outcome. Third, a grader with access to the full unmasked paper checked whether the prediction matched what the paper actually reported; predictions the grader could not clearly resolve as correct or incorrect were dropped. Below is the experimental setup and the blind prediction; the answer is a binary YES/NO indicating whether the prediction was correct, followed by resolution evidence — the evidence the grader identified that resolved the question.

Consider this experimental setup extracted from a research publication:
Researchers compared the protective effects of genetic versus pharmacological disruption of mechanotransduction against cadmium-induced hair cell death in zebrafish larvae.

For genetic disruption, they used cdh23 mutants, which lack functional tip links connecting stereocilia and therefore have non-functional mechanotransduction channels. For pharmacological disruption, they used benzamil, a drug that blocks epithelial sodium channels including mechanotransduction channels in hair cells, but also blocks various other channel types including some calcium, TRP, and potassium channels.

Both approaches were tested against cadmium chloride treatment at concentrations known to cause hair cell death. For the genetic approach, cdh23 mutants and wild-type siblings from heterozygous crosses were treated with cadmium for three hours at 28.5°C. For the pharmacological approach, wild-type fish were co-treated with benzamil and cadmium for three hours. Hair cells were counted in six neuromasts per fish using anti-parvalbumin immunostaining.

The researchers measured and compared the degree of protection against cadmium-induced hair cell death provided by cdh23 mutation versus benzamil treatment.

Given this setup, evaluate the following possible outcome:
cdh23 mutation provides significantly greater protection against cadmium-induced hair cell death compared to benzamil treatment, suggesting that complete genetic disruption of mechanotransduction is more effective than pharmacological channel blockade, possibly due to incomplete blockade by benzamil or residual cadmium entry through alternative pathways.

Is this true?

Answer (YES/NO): NO